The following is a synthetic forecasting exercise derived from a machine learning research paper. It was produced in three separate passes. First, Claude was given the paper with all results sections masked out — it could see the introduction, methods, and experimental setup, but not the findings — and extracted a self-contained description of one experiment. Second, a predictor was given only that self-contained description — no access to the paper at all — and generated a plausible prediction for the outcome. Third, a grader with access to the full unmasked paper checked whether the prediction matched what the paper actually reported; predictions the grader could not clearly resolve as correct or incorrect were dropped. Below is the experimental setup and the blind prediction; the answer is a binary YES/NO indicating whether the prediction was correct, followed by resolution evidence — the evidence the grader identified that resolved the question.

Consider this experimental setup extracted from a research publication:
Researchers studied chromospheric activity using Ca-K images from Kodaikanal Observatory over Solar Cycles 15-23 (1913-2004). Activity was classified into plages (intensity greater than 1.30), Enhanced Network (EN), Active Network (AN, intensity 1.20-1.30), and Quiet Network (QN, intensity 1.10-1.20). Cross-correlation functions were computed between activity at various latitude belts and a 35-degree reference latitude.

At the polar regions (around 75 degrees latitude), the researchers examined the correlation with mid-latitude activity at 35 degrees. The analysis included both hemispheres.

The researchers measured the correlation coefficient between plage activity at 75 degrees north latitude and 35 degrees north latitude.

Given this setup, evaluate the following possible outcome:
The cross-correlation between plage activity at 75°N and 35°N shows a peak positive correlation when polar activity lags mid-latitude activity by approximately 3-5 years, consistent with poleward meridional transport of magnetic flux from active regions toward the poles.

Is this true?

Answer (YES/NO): NO